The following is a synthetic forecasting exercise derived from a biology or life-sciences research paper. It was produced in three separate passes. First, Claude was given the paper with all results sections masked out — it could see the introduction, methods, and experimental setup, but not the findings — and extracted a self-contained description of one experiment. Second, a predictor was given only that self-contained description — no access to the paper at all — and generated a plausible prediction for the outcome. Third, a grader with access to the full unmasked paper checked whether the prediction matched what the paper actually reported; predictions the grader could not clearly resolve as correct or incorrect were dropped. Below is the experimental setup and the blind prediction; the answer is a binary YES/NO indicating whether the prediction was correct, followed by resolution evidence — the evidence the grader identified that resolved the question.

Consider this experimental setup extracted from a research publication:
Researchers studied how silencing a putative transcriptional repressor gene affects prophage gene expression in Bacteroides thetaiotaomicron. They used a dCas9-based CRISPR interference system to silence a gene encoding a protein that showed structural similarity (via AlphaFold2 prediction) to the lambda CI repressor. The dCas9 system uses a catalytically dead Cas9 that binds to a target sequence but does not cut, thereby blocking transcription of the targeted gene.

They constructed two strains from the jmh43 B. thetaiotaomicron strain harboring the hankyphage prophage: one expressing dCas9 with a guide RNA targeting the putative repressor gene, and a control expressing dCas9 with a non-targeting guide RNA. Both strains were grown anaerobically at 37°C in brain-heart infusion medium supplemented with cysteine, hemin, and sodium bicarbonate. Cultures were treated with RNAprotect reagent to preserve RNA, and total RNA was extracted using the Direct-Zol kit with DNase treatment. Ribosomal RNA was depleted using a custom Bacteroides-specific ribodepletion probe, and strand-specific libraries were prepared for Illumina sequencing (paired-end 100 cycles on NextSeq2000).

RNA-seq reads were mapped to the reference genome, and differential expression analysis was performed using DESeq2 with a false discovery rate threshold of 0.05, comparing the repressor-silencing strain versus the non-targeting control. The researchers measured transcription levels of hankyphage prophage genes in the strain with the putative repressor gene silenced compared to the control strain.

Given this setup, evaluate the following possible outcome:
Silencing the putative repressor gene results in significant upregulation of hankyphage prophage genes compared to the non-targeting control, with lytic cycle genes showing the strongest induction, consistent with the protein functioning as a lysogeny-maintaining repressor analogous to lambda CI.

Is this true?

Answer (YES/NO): NO